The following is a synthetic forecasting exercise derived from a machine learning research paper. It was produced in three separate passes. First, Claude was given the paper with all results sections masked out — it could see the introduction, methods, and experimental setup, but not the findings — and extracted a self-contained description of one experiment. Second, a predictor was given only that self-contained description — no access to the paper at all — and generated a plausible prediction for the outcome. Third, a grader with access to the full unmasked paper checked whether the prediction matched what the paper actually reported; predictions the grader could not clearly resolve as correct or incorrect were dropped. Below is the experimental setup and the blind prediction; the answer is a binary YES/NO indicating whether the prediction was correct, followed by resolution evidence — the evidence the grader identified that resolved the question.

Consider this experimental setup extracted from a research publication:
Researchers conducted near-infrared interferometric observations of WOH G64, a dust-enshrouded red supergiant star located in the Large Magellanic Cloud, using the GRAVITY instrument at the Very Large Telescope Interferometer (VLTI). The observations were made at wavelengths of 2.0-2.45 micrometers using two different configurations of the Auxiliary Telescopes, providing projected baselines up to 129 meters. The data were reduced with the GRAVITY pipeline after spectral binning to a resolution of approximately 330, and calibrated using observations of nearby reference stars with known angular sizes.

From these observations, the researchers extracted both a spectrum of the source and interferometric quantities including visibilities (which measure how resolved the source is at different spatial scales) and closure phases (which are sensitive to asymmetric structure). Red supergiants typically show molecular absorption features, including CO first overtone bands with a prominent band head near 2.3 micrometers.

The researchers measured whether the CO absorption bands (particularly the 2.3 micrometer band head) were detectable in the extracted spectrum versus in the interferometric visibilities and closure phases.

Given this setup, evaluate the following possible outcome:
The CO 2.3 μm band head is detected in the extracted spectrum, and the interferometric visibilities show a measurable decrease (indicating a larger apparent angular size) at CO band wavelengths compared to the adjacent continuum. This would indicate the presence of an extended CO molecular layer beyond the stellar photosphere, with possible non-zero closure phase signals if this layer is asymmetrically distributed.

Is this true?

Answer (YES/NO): NO